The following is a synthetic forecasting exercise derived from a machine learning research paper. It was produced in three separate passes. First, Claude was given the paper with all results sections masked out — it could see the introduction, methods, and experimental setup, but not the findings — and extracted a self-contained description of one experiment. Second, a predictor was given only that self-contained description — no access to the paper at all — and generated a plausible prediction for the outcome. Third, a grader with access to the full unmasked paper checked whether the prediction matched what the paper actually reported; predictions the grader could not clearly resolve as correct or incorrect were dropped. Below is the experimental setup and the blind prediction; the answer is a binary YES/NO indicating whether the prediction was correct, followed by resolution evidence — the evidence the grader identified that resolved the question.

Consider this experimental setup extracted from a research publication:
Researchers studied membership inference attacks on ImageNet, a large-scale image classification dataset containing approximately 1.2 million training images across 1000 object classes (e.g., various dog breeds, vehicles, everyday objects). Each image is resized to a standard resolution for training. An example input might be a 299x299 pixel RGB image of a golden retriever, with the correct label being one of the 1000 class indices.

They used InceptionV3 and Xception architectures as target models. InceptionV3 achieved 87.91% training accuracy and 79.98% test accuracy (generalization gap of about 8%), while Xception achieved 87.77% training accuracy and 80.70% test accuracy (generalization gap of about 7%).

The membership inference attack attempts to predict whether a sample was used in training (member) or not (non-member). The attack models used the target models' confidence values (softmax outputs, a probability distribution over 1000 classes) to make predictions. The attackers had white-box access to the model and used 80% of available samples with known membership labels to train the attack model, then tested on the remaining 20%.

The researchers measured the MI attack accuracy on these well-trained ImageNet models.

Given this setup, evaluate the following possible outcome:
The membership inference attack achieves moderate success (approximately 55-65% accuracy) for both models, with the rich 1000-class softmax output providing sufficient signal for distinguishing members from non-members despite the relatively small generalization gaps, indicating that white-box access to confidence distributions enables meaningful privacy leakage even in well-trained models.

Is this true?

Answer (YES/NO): NO